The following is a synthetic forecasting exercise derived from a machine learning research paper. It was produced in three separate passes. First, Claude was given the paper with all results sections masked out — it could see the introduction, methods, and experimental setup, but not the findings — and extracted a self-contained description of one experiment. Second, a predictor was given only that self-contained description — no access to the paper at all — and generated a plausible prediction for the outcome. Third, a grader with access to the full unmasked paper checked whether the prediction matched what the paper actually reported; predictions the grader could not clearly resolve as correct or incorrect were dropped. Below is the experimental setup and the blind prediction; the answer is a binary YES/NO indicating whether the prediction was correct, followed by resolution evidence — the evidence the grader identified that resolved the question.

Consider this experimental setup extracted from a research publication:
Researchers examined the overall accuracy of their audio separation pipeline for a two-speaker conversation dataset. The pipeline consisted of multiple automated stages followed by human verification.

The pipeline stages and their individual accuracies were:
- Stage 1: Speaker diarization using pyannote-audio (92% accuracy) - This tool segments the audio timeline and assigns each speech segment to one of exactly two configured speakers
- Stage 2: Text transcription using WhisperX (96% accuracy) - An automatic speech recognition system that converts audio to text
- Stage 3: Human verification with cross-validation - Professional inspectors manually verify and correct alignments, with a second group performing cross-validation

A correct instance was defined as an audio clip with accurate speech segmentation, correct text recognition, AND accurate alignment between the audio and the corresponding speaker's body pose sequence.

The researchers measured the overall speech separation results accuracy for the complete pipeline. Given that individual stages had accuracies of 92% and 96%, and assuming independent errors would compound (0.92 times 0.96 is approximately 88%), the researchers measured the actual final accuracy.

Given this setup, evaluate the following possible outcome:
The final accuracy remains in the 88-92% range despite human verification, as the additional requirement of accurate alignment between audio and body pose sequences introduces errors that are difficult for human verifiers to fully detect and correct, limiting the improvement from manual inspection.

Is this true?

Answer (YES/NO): NO